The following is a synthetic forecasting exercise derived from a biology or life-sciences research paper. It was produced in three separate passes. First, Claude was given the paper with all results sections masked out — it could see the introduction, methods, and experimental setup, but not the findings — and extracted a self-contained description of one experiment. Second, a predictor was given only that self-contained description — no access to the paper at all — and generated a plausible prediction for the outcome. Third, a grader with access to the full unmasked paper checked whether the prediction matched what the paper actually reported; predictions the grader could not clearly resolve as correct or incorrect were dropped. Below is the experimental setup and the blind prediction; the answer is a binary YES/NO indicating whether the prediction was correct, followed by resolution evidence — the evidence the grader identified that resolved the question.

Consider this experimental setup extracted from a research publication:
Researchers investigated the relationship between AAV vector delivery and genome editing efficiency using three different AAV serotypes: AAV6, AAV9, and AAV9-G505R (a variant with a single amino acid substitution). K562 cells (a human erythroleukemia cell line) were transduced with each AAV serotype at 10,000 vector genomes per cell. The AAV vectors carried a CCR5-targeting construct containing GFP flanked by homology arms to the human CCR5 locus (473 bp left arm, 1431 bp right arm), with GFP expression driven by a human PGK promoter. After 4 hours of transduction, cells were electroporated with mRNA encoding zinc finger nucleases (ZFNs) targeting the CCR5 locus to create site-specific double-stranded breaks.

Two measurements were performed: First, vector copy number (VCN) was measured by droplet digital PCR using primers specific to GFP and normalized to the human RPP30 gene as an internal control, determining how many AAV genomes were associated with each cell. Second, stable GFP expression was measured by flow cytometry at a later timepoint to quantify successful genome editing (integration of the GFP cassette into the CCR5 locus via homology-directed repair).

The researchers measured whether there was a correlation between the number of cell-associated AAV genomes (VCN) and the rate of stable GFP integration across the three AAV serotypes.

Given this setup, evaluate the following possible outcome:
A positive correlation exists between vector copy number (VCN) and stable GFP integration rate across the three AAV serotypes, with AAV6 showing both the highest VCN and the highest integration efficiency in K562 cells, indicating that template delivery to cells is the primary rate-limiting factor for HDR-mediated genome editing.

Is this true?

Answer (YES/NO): YES